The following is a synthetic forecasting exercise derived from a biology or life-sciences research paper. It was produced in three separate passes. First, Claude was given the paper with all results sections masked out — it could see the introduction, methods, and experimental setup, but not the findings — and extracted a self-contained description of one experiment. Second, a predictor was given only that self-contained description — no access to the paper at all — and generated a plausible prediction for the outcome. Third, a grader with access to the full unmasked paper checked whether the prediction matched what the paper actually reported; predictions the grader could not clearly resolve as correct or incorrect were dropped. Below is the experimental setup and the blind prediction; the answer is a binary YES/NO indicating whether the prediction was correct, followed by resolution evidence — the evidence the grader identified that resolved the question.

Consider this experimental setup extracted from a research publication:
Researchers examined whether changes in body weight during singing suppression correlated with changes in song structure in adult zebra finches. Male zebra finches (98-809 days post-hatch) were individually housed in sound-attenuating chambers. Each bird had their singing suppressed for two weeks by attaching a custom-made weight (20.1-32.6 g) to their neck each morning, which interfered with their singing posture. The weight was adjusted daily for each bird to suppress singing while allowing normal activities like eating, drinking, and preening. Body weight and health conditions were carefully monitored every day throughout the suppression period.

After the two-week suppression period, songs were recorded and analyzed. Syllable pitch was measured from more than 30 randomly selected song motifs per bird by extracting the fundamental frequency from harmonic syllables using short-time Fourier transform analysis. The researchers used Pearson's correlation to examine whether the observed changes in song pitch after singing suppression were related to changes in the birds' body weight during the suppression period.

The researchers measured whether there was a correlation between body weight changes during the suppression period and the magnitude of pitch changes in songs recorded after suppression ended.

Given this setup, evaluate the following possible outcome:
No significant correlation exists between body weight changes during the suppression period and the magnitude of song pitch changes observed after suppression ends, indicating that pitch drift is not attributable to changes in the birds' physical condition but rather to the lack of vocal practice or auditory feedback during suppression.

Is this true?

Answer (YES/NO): YES